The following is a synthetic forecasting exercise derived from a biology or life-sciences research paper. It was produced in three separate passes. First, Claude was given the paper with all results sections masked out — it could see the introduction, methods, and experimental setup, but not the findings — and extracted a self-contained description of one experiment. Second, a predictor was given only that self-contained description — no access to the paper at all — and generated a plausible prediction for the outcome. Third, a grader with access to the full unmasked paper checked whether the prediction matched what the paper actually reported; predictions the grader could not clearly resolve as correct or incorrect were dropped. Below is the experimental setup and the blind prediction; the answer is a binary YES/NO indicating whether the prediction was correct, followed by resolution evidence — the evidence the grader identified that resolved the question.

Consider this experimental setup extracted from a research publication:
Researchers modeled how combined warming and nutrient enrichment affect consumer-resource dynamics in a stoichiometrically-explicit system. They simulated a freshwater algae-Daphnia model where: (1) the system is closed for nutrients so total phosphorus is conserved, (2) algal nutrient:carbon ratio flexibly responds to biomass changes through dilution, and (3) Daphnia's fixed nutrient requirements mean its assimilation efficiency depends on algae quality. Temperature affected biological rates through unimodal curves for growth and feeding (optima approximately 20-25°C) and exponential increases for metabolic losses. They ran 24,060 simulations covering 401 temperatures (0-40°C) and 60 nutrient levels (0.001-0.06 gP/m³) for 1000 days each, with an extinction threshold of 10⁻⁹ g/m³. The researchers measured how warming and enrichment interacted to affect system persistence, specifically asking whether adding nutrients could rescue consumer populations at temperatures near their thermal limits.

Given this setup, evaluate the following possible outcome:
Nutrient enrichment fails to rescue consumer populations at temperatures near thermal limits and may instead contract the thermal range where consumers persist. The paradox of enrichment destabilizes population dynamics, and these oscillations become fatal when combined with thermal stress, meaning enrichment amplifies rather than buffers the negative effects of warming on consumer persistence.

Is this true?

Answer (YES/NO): NO